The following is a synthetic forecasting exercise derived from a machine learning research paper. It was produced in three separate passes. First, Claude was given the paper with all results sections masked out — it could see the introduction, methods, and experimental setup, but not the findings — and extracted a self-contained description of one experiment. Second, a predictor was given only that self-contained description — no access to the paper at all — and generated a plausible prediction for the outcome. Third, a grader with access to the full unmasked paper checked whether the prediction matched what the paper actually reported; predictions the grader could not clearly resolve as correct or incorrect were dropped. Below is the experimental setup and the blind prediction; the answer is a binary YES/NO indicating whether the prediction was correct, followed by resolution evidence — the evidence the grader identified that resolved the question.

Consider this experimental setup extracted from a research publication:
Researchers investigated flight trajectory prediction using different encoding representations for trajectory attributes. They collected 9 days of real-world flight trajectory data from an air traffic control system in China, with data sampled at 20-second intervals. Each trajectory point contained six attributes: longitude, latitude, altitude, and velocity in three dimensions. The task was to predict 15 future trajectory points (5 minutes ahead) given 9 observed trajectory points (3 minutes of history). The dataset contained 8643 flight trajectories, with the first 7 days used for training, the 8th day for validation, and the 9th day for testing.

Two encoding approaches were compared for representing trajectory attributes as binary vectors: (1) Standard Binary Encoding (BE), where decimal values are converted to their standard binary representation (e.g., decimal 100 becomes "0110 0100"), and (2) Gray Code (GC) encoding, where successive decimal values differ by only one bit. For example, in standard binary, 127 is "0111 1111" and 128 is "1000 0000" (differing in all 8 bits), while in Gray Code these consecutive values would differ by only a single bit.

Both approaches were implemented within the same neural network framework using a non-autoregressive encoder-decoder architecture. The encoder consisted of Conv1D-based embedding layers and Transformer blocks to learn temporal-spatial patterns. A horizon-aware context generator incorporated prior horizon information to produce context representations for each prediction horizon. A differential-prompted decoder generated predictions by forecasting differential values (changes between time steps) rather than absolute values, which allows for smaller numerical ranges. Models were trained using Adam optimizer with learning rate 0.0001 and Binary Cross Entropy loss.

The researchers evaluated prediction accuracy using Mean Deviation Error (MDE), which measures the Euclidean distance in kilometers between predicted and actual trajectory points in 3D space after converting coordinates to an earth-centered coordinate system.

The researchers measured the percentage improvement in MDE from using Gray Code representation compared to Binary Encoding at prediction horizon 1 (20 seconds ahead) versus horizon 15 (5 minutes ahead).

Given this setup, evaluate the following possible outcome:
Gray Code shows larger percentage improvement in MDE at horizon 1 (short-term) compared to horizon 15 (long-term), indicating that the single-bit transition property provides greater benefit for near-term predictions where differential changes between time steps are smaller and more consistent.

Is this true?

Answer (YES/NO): YES